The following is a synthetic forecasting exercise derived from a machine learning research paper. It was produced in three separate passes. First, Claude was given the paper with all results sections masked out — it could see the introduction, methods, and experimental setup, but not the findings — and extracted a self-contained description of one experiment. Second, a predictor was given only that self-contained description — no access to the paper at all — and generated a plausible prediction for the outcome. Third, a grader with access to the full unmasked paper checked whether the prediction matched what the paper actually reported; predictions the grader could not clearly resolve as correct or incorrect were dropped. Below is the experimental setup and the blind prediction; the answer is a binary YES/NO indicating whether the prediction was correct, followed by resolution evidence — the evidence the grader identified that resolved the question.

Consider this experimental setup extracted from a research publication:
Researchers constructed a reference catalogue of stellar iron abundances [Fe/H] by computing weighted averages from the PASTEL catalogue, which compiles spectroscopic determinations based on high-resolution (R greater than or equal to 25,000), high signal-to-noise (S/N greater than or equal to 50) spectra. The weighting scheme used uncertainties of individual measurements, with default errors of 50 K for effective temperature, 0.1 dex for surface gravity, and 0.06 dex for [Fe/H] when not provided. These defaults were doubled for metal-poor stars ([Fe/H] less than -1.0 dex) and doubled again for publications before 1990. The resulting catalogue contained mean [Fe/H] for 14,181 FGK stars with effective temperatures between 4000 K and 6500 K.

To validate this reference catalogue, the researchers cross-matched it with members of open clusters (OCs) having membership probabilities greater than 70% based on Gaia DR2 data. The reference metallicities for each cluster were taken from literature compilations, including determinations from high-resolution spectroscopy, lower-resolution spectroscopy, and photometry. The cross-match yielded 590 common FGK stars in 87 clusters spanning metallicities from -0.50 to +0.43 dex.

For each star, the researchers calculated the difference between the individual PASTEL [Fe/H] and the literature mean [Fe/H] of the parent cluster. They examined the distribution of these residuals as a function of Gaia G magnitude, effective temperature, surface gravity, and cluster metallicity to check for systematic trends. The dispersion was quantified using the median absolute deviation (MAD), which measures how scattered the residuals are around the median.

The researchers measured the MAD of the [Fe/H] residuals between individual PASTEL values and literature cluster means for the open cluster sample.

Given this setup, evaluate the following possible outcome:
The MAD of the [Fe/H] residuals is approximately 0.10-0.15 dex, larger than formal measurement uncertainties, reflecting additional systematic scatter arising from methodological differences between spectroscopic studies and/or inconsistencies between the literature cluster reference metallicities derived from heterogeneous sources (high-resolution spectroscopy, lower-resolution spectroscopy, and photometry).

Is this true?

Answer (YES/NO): NO